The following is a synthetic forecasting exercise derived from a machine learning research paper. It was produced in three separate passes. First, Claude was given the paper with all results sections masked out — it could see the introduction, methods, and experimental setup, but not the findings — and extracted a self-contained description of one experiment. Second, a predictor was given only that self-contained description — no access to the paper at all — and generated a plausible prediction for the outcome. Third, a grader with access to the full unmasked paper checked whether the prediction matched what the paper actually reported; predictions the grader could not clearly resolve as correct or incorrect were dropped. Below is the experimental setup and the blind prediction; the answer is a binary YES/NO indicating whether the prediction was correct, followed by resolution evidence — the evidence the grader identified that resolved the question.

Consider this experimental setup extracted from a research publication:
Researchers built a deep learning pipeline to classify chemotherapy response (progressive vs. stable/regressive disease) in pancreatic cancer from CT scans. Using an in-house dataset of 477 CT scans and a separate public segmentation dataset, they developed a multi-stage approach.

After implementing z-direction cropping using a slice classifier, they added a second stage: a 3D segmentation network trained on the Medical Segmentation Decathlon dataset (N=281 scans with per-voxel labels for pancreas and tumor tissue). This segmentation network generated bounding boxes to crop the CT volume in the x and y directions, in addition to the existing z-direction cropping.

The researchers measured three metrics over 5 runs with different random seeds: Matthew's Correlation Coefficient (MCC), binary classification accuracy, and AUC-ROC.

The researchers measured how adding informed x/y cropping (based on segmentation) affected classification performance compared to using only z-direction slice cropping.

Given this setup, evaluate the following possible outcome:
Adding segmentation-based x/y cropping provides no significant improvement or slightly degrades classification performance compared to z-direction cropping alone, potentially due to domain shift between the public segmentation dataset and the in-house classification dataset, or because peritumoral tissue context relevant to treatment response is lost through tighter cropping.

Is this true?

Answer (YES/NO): NO